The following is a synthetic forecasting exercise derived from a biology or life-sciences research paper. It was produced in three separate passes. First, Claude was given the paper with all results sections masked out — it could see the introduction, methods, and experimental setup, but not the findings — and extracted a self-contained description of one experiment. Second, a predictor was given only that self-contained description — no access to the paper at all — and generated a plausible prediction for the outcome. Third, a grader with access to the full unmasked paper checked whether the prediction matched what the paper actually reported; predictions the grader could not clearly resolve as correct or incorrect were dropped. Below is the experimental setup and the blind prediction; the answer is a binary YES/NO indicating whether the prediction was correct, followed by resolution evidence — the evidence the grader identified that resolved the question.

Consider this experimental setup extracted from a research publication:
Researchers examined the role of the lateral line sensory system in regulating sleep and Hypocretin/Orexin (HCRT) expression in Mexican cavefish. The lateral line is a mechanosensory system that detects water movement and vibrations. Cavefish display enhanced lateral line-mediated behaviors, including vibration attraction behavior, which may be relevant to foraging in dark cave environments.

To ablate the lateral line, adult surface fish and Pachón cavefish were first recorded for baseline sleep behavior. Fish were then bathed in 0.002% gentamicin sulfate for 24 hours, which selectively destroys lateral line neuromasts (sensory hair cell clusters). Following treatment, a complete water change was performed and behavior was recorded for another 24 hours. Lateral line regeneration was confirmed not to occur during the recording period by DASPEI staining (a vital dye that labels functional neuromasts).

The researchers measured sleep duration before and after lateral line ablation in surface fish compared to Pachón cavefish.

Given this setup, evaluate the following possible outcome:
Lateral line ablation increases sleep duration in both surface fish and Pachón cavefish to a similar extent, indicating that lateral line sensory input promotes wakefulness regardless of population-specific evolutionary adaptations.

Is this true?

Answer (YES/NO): NO